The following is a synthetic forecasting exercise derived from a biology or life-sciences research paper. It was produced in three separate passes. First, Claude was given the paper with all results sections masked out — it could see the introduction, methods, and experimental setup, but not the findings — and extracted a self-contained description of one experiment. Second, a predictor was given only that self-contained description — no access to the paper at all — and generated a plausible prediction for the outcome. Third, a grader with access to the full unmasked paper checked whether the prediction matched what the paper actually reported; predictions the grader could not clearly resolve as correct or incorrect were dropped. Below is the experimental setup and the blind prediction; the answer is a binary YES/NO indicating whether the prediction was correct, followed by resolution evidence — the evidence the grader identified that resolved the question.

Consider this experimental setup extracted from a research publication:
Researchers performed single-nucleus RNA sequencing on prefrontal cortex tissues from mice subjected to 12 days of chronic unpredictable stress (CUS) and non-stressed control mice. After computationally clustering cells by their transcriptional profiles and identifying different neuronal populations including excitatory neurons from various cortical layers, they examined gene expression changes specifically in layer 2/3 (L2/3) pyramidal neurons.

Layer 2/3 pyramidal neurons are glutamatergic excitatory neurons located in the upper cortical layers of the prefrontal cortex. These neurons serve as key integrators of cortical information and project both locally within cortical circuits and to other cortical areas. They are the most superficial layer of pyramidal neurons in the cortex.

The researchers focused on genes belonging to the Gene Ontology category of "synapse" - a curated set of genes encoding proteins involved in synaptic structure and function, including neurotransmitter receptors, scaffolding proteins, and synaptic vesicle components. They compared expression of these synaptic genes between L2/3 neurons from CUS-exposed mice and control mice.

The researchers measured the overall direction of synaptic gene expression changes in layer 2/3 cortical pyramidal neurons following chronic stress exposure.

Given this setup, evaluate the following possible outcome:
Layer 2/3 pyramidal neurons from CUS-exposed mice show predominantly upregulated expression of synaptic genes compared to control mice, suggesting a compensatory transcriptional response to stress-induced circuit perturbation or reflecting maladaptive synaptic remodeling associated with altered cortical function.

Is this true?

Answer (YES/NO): NO